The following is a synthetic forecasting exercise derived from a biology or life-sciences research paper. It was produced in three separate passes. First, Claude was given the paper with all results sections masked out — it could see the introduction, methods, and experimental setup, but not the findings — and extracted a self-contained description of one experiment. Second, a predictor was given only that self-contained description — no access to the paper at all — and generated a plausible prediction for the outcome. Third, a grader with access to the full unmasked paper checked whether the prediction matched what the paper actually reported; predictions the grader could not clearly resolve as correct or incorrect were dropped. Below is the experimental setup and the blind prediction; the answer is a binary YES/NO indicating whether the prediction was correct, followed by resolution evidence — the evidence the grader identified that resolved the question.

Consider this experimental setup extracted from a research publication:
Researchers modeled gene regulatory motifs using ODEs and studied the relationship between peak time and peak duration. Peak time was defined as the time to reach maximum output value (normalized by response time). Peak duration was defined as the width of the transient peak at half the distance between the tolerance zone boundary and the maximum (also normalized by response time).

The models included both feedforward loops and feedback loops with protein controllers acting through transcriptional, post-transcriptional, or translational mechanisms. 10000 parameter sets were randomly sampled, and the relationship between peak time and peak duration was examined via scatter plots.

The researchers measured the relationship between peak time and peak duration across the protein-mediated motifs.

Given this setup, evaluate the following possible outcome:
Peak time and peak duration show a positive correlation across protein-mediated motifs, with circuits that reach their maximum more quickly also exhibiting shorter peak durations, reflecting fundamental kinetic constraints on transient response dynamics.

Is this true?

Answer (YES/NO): NO